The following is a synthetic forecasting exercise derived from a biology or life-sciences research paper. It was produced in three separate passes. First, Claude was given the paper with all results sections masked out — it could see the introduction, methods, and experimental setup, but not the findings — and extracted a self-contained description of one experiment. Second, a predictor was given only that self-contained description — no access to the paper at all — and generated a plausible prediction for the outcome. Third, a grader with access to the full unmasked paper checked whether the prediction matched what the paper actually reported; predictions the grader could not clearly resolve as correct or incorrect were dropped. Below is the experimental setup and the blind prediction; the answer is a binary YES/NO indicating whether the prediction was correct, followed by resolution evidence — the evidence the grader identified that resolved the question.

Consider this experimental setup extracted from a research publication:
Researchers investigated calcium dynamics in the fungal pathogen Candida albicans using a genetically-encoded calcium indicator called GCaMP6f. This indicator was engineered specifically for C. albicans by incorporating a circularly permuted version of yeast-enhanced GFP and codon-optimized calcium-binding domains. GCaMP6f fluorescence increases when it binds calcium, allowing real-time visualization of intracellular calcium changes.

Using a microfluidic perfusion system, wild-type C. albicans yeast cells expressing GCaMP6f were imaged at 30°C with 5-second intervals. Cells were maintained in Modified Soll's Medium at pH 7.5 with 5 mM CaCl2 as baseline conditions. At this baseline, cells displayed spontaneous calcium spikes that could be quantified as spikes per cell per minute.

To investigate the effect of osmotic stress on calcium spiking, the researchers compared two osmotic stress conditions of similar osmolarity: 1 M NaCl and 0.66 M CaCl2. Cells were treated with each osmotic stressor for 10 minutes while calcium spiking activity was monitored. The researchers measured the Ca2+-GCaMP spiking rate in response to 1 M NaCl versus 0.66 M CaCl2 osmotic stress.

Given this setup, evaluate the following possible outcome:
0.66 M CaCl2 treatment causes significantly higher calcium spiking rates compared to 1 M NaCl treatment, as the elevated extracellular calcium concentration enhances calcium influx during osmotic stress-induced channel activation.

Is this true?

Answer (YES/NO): YES